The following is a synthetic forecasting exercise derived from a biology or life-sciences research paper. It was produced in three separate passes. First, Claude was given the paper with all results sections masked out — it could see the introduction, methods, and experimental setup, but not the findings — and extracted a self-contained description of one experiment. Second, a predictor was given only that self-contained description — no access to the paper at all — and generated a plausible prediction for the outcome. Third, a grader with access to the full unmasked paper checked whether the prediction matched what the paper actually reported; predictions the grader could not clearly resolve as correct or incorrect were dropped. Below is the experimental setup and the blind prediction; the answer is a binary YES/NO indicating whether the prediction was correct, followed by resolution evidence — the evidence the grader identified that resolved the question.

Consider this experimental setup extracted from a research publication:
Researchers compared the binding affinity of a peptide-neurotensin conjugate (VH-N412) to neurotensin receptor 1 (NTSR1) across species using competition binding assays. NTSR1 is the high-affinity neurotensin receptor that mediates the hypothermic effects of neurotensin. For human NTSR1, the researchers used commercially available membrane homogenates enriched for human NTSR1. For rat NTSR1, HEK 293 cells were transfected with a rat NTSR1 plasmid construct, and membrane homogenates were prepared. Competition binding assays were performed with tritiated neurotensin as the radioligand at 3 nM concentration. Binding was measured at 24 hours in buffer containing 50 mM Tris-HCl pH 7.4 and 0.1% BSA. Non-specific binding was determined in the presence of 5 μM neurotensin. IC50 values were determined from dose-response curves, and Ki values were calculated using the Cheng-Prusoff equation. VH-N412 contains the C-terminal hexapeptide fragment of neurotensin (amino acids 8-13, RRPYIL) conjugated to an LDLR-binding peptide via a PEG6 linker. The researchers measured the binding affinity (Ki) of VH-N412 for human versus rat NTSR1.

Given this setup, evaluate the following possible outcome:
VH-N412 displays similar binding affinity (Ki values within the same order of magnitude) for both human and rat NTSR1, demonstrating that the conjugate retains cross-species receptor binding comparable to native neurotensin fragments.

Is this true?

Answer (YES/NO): YES